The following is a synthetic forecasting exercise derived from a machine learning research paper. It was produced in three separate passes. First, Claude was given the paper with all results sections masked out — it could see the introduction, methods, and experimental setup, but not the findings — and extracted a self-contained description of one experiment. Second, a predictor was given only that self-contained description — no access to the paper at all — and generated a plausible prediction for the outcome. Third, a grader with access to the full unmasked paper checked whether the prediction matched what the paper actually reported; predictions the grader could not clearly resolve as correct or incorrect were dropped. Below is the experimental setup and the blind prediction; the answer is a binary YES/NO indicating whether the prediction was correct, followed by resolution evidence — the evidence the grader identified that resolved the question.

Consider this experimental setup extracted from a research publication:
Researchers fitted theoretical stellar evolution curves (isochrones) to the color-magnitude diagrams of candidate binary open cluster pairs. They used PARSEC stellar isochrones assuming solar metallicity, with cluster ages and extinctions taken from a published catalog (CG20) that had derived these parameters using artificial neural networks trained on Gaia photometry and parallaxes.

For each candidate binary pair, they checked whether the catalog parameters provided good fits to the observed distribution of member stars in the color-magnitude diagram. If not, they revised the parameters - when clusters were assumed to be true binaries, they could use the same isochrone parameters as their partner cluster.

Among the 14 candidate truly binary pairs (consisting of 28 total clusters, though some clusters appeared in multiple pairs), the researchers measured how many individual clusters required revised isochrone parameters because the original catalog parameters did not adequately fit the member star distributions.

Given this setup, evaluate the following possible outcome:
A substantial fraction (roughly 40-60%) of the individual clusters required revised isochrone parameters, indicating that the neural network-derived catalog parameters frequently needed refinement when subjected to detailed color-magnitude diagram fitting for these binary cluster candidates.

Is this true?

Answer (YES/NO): NO